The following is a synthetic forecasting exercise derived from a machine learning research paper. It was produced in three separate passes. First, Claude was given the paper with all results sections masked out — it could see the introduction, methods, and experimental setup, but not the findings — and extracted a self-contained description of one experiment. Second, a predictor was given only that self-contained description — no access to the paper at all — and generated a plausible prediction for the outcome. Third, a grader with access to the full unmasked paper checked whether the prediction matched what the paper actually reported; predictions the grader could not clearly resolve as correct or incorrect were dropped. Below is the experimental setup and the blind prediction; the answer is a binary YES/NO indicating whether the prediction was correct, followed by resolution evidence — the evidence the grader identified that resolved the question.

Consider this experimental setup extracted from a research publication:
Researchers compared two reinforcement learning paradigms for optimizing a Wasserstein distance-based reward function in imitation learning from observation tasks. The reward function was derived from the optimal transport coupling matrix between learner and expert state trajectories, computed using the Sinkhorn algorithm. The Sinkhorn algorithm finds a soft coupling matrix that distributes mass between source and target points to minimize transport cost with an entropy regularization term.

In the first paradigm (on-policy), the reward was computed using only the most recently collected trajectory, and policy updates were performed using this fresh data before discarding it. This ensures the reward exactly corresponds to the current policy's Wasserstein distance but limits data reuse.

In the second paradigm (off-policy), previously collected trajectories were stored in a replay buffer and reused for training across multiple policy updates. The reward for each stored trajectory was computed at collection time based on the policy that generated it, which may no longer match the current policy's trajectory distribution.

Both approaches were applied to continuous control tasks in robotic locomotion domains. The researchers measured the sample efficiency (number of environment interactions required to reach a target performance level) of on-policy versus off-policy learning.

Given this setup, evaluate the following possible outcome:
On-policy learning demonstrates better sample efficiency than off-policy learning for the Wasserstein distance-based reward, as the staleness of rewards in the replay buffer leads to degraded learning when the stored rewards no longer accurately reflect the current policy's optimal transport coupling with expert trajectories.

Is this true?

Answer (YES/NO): NO